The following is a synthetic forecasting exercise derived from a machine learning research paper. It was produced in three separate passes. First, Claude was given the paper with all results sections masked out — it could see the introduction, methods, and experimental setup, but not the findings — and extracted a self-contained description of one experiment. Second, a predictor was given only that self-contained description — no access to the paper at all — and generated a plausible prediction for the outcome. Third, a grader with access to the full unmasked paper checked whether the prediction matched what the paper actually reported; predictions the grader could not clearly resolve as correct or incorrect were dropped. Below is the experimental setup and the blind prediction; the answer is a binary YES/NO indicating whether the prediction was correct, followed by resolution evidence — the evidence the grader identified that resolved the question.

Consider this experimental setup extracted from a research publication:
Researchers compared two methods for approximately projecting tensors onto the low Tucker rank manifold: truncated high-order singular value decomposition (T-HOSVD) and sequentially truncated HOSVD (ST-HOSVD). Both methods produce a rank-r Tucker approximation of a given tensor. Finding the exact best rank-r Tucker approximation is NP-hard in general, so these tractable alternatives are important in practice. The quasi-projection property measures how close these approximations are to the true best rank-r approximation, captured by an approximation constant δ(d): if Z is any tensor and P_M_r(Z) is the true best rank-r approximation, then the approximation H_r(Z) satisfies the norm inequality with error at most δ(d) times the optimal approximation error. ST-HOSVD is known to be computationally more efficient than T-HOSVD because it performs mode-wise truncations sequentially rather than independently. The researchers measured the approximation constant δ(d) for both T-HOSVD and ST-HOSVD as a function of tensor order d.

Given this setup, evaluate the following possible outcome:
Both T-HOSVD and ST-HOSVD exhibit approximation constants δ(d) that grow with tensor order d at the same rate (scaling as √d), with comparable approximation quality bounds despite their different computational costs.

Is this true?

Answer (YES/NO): YES